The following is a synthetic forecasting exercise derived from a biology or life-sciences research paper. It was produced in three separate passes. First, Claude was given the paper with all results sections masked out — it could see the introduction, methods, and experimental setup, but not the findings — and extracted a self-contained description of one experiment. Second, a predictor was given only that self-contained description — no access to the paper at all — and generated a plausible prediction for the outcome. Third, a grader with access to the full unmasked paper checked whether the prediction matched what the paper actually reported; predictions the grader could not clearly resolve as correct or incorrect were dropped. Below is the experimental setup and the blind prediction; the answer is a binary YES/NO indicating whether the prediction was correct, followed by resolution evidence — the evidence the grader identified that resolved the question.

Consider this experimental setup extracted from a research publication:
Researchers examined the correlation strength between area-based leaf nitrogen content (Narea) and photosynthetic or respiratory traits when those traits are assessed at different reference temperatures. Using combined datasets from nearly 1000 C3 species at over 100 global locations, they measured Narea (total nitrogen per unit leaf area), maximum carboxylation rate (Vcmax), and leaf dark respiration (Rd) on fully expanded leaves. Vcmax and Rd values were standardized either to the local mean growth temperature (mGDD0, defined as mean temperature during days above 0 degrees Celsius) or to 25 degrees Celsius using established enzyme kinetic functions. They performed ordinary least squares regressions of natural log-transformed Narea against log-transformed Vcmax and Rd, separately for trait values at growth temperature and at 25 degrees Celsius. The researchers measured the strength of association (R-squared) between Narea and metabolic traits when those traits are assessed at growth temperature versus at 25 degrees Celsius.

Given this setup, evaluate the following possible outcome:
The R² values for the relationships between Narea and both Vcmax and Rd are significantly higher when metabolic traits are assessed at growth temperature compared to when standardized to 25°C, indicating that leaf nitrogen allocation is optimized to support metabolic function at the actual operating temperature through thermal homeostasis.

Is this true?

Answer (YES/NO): NO